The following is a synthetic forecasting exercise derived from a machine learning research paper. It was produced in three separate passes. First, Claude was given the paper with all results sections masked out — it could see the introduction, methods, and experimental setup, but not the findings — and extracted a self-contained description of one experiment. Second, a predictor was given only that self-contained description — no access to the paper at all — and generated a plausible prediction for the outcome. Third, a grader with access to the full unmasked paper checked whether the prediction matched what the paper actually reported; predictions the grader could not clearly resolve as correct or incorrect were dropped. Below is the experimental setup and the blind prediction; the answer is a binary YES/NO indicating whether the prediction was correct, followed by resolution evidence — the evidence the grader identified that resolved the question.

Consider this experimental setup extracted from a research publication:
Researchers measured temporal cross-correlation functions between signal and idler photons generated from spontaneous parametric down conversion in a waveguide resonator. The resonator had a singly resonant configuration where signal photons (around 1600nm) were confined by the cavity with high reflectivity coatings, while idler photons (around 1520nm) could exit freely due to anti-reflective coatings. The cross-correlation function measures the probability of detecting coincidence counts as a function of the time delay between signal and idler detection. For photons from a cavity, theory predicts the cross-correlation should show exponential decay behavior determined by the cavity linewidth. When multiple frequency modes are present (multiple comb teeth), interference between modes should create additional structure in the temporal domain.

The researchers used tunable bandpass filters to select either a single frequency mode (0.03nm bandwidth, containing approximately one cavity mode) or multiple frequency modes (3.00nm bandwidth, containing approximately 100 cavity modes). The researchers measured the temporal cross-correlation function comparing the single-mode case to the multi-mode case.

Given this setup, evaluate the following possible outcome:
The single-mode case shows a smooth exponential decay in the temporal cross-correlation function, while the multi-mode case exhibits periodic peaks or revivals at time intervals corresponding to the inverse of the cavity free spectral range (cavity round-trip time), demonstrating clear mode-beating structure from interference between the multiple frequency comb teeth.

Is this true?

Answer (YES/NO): YES